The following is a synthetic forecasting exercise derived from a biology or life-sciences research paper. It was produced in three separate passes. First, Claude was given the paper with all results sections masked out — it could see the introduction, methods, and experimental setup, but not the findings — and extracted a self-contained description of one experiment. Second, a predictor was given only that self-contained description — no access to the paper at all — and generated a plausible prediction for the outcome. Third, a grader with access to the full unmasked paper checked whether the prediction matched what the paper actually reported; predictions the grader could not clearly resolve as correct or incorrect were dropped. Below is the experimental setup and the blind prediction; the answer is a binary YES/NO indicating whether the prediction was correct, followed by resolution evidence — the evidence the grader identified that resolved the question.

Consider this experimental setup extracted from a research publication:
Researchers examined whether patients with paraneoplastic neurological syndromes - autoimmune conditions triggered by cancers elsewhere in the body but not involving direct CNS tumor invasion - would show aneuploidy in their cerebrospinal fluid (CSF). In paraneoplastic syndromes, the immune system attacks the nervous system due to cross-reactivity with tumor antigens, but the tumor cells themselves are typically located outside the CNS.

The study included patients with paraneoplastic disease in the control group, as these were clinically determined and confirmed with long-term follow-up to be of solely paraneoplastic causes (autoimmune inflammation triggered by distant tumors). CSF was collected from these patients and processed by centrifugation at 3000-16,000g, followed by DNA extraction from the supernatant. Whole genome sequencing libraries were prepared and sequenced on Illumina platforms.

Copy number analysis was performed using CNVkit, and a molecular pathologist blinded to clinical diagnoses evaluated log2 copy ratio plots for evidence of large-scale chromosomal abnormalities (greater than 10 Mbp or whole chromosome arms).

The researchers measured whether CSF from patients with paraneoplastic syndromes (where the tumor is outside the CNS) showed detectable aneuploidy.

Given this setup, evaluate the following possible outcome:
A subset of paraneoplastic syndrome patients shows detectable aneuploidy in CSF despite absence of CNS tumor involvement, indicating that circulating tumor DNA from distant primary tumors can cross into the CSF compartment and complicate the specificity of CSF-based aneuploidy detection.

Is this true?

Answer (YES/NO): NO